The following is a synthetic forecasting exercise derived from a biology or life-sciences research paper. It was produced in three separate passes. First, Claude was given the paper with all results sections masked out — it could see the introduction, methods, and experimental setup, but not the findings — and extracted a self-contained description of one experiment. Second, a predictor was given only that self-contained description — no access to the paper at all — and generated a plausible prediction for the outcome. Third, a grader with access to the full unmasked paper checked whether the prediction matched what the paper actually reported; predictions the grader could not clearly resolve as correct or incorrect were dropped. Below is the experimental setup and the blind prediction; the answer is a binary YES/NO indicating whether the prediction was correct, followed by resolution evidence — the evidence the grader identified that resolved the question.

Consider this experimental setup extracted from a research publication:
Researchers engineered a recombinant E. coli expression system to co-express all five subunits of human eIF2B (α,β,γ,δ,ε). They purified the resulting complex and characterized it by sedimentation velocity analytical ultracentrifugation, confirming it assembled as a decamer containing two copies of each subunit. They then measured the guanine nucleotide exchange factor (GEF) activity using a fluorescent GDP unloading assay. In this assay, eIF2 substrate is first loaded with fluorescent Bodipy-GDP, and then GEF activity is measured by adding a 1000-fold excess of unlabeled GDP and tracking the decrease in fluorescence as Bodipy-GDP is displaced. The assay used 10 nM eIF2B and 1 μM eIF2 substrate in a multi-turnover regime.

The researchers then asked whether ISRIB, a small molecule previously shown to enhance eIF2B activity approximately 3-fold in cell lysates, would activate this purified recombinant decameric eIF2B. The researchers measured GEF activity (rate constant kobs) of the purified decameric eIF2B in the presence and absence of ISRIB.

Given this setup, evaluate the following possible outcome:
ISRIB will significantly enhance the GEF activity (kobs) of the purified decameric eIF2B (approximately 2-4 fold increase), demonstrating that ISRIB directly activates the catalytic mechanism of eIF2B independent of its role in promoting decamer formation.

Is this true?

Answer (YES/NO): NO